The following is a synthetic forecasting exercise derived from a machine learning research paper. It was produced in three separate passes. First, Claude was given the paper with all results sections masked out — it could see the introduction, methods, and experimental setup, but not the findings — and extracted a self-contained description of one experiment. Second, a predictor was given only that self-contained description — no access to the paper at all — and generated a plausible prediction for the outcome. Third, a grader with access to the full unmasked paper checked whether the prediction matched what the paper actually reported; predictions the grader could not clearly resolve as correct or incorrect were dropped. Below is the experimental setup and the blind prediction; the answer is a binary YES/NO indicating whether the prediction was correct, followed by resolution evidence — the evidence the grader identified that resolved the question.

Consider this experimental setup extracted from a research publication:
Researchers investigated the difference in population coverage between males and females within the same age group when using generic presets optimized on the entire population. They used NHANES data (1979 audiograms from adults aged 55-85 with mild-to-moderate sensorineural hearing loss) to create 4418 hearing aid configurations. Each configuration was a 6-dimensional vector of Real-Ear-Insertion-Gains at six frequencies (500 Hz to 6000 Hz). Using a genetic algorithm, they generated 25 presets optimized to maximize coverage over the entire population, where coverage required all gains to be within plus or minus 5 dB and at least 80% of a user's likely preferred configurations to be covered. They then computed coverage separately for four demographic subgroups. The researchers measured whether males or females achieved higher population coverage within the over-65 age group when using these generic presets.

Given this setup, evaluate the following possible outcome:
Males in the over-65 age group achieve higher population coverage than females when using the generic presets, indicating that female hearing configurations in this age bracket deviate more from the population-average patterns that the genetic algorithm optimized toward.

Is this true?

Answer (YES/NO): NO